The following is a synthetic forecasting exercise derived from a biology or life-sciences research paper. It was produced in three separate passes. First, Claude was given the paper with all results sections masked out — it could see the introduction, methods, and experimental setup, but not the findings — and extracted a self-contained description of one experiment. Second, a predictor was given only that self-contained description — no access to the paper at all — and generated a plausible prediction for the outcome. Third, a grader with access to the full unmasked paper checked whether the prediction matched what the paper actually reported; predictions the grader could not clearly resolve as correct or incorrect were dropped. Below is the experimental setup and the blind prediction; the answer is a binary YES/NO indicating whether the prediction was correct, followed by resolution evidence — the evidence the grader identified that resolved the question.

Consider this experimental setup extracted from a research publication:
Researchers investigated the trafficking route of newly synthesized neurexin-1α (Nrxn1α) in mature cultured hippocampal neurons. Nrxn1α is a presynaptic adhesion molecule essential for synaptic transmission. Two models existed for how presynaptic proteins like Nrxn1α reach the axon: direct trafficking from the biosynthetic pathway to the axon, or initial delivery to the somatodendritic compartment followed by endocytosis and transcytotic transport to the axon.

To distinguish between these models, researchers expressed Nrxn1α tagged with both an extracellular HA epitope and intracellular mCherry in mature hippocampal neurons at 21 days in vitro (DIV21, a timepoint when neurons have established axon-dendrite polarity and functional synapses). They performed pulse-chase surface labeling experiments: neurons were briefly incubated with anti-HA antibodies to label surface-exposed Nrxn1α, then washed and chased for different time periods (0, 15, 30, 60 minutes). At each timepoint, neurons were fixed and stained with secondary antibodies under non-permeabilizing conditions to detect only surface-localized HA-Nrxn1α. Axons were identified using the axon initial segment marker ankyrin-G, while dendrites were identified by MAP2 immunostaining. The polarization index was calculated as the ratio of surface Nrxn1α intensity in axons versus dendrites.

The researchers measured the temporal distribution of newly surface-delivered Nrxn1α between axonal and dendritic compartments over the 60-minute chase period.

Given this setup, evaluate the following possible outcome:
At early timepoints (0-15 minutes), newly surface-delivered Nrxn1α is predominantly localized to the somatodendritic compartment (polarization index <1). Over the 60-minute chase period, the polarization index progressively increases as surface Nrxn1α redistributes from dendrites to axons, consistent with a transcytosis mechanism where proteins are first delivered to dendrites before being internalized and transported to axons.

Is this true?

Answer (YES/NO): NO